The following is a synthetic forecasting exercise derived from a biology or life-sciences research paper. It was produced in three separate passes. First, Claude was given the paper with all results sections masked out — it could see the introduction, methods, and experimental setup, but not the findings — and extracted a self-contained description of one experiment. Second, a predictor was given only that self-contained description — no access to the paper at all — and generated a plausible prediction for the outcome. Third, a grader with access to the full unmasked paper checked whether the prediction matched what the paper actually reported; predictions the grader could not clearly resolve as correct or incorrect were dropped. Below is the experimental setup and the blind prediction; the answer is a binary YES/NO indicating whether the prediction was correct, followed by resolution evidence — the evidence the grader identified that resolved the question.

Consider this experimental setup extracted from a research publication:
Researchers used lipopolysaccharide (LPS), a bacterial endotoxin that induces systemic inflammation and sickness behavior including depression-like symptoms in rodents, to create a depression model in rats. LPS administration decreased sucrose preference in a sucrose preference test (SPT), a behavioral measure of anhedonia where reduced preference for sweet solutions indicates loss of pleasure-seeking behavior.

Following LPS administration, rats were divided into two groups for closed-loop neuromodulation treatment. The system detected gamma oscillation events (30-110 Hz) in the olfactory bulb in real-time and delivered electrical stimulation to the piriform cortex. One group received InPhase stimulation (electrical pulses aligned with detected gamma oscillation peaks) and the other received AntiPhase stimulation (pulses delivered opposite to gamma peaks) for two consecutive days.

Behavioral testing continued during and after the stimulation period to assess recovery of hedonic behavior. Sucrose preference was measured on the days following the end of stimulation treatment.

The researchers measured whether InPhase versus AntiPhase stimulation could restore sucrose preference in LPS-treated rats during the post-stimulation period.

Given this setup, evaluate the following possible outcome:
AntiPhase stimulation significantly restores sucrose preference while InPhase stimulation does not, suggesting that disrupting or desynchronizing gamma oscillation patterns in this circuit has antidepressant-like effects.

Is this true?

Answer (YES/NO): NO